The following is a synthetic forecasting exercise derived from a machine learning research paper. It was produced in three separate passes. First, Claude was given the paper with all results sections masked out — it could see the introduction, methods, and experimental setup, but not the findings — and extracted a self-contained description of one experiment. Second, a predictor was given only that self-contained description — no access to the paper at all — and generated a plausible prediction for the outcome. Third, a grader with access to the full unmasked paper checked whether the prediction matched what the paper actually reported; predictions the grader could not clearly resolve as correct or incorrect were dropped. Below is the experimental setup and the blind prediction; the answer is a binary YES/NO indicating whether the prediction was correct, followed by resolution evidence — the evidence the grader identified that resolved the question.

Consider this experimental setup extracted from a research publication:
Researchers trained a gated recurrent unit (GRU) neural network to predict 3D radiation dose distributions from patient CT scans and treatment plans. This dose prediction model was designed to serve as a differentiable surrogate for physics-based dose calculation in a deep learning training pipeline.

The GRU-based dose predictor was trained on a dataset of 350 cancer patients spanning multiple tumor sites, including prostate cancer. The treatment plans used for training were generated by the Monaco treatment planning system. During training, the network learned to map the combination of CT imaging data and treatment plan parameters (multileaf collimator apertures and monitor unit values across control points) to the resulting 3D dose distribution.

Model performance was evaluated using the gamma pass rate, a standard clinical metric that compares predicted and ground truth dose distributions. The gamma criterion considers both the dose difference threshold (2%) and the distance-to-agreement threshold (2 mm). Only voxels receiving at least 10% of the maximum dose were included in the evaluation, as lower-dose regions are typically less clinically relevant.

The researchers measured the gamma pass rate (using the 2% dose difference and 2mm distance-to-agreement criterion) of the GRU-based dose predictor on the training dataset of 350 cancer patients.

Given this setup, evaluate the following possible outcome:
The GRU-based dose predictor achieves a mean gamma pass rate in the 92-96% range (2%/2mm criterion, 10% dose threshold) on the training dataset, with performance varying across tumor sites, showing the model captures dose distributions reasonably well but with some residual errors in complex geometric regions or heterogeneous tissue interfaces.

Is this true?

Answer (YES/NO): NO